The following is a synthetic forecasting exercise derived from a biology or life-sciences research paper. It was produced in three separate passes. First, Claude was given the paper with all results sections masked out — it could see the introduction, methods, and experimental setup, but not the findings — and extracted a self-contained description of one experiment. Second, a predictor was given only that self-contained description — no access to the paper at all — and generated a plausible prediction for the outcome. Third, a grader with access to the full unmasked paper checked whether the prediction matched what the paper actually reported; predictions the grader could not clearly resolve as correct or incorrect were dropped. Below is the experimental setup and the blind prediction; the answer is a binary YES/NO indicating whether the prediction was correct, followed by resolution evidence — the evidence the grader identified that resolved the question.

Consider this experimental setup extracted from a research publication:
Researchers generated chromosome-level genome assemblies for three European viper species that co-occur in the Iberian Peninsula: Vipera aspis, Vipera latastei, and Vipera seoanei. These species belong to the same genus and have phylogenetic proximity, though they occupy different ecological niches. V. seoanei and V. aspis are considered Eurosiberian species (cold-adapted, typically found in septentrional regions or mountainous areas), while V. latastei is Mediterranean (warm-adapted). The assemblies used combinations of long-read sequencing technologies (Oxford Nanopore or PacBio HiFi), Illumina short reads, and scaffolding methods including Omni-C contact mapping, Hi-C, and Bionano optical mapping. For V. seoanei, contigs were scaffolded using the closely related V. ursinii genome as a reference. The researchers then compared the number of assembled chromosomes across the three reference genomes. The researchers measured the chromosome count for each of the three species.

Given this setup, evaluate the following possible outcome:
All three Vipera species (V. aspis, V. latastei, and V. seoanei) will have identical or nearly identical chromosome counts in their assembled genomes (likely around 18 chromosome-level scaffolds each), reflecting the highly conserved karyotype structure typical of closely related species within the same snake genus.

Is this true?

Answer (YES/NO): NO